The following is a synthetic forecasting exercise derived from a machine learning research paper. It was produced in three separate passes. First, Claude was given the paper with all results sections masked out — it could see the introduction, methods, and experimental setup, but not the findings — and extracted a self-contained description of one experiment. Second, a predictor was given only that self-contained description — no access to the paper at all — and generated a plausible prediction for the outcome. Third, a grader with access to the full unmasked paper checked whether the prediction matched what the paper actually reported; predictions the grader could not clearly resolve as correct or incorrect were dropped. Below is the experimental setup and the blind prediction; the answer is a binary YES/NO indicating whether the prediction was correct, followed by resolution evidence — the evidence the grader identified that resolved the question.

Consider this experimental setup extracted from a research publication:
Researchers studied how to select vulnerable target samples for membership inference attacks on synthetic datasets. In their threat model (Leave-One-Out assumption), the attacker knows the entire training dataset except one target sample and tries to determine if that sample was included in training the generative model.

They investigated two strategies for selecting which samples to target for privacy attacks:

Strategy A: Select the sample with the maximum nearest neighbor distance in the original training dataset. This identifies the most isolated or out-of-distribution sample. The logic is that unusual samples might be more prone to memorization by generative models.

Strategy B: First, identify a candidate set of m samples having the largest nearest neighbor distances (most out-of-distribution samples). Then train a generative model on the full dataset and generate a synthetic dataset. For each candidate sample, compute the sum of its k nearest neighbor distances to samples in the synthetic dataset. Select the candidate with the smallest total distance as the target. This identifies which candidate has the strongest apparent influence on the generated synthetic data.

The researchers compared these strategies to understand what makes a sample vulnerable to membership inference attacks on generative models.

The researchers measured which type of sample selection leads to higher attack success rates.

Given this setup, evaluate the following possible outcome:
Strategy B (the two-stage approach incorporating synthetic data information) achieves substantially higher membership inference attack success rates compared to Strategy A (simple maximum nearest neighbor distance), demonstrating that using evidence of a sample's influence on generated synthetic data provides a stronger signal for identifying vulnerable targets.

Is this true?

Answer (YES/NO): NO